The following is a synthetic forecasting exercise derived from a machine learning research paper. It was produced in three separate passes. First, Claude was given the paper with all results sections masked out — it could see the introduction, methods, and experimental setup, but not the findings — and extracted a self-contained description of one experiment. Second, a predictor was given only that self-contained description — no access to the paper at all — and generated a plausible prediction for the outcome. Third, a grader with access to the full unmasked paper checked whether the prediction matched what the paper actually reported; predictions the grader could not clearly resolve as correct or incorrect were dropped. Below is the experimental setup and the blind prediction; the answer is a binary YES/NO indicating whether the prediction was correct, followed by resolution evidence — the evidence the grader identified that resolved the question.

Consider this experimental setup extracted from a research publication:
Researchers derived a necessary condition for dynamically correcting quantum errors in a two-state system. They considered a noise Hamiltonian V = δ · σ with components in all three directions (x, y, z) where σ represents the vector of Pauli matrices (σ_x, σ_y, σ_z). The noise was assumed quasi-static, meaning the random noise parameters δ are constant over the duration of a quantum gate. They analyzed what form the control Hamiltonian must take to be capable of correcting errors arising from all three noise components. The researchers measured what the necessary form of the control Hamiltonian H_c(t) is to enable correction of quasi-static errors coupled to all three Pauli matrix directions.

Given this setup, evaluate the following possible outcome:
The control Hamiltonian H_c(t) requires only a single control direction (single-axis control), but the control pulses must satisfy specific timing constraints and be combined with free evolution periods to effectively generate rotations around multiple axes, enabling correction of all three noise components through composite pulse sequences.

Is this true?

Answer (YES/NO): NO